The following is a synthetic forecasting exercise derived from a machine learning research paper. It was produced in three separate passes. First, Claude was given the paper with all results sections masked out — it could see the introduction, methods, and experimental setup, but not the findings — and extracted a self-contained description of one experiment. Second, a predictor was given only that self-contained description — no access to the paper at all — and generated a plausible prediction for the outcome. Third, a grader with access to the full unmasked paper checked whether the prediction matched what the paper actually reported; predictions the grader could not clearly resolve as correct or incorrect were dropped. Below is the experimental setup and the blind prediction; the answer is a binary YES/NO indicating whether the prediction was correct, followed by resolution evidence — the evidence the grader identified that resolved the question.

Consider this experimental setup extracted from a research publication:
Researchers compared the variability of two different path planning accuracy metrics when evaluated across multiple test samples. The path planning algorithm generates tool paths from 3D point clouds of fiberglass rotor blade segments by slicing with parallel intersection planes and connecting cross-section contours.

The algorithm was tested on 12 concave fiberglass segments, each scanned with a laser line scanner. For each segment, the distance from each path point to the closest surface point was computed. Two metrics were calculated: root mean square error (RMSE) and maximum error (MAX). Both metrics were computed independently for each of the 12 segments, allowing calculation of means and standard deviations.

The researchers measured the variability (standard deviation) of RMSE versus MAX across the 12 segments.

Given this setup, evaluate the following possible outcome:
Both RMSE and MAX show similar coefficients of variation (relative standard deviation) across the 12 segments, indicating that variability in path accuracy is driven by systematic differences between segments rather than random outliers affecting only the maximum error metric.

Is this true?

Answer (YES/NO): NO